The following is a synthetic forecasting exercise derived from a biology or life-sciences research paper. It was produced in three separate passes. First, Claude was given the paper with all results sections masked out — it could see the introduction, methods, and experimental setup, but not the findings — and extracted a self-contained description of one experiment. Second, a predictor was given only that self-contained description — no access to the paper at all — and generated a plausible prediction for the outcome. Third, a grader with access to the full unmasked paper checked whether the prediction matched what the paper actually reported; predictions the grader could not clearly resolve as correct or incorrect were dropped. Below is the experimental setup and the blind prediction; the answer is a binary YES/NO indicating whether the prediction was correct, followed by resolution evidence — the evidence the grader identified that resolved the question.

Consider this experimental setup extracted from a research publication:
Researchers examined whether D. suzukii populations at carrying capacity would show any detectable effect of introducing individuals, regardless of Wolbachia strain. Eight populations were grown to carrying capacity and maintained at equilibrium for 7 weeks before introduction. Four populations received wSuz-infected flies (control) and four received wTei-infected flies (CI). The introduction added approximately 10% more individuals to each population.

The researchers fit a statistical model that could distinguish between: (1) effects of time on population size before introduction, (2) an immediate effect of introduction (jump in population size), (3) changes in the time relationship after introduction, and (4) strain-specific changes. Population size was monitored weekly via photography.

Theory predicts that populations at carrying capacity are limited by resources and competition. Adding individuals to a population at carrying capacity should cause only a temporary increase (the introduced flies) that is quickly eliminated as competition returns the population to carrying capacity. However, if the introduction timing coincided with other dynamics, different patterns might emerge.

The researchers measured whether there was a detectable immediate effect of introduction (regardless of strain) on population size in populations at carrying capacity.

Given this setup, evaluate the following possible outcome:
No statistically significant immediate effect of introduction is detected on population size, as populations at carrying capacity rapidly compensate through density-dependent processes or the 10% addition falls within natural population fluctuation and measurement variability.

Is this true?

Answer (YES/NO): NO